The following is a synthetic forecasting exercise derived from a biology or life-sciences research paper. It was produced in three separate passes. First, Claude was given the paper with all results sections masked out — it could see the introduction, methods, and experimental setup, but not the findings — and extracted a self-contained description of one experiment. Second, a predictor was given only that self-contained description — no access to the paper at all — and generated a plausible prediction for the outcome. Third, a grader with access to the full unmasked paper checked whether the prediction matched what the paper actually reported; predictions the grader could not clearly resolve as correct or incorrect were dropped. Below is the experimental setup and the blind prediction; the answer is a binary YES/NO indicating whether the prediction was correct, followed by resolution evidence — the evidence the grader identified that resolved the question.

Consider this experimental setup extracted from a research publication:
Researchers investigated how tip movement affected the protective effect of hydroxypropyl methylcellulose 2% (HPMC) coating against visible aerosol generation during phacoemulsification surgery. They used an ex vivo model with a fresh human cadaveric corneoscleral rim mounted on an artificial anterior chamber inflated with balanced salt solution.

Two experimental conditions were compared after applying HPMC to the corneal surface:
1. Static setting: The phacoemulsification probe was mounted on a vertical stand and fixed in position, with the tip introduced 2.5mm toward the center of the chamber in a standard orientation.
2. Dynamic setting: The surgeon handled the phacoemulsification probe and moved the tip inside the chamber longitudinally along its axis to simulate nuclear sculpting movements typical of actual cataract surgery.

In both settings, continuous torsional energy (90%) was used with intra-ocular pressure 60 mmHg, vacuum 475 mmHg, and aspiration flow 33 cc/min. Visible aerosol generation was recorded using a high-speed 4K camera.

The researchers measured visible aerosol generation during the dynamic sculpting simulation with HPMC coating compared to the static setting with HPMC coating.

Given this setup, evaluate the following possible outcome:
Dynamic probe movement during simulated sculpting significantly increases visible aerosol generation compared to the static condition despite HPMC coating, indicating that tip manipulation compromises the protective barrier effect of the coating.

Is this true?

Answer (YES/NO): NO